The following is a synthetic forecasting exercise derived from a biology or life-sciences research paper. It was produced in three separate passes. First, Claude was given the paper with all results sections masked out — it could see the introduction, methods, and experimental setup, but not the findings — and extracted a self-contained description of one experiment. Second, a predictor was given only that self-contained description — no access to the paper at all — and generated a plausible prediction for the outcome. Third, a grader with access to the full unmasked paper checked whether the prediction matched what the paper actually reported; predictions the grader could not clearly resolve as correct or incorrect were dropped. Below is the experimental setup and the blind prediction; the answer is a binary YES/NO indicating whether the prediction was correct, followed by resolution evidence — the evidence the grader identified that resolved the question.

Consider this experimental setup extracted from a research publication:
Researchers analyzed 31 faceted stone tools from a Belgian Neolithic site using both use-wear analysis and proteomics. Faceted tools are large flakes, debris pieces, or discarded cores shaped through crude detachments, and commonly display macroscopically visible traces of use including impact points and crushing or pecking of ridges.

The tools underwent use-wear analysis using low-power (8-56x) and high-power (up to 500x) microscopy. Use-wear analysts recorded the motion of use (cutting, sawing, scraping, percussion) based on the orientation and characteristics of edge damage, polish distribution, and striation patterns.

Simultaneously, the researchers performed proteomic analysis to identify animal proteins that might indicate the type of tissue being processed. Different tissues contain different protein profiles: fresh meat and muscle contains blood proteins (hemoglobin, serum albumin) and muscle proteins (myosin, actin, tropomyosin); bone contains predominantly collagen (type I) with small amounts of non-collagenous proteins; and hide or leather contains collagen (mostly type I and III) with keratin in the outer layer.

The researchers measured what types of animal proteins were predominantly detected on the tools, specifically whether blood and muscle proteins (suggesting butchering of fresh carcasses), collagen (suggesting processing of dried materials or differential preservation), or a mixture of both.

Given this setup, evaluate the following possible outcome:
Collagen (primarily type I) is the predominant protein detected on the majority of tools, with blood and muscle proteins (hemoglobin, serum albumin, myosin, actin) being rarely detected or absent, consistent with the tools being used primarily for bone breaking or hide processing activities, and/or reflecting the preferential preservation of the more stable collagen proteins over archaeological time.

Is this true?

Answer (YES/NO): YES